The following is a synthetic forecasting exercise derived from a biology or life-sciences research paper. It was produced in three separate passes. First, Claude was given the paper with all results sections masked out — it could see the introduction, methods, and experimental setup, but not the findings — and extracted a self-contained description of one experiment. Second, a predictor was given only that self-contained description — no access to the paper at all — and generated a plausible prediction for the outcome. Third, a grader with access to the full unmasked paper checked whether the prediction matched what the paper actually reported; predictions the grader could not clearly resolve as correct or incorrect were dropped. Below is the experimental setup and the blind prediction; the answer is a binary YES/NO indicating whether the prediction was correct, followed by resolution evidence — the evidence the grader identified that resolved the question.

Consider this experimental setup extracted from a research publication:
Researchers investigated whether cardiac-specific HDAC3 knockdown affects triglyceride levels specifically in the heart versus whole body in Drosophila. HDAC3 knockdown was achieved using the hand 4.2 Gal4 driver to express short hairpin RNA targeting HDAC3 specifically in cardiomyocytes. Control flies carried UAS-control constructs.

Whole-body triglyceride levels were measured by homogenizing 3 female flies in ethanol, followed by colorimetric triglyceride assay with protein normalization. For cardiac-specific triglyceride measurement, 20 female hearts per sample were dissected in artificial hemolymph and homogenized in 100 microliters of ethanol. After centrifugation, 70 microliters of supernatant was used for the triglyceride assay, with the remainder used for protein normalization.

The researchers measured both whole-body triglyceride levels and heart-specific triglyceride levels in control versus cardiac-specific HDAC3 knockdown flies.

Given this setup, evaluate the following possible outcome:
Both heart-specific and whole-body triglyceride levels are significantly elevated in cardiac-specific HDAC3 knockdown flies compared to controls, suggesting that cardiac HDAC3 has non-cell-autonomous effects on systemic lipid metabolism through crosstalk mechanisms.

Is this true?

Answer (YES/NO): YES